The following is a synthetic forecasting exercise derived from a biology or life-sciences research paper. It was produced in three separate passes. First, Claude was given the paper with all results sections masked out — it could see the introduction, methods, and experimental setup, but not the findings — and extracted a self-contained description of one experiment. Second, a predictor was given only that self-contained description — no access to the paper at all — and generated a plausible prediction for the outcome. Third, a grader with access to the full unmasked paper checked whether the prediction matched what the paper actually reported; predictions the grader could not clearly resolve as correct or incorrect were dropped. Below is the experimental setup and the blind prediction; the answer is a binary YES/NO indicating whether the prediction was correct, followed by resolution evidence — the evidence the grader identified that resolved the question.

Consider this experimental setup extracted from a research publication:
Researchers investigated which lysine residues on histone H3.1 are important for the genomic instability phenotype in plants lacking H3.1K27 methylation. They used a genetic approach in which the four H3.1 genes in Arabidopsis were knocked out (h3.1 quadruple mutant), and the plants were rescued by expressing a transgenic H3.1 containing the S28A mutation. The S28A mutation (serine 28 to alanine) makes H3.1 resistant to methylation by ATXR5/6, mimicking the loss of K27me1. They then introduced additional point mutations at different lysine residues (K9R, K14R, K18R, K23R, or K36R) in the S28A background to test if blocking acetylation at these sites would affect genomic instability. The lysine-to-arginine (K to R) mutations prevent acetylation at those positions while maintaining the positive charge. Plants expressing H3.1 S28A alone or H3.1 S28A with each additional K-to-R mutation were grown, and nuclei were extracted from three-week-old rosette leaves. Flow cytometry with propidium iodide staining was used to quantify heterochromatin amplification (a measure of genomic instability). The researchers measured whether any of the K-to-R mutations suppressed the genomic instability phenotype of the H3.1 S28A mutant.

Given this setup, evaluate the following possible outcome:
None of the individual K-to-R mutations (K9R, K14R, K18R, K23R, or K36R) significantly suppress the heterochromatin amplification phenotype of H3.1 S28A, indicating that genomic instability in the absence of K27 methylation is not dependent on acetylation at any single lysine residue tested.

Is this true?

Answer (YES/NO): NO